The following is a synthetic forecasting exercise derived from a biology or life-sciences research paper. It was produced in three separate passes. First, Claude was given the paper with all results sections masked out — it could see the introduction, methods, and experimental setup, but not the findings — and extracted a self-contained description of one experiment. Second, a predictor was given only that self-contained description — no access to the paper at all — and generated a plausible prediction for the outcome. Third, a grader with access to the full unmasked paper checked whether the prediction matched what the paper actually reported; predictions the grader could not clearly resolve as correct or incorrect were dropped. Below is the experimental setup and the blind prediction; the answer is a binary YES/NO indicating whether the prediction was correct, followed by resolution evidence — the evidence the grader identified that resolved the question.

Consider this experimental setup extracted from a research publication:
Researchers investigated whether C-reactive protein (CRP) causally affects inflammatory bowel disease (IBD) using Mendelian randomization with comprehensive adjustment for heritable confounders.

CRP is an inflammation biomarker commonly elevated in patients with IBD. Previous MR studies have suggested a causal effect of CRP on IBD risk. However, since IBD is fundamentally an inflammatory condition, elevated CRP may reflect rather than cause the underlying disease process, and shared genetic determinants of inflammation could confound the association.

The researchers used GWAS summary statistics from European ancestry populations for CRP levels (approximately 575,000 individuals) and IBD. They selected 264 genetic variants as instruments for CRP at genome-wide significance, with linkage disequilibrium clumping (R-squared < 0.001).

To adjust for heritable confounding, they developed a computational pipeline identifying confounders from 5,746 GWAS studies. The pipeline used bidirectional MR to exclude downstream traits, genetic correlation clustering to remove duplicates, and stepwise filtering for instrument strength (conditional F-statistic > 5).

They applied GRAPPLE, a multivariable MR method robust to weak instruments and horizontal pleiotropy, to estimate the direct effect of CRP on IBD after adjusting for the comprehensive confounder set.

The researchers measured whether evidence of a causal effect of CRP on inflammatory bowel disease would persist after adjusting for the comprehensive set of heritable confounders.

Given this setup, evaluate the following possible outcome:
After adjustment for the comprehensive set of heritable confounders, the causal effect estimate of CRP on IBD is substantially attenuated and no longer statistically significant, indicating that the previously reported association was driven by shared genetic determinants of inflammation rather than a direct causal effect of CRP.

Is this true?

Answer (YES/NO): NO